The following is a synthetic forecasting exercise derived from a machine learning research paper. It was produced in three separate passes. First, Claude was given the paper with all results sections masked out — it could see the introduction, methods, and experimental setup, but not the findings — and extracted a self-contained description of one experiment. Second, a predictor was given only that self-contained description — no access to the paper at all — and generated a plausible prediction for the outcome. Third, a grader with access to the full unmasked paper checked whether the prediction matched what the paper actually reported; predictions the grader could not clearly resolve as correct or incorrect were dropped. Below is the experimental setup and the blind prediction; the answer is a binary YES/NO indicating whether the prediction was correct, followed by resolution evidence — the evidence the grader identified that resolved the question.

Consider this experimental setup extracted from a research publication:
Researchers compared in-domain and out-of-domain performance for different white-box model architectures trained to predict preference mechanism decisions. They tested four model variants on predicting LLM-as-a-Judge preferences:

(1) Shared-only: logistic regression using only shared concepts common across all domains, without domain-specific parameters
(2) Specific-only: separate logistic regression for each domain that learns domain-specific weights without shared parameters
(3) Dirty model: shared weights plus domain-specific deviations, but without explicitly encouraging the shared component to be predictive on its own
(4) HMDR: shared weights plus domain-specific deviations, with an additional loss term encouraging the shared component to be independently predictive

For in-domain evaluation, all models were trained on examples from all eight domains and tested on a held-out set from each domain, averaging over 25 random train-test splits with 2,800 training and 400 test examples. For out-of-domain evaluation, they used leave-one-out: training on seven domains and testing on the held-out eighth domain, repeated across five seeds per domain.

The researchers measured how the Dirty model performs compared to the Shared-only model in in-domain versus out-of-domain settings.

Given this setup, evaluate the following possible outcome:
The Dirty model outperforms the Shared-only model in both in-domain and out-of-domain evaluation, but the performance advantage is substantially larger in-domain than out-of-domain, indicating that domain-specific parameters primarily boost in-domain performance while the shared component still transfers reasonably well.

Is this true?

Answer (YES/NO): NO